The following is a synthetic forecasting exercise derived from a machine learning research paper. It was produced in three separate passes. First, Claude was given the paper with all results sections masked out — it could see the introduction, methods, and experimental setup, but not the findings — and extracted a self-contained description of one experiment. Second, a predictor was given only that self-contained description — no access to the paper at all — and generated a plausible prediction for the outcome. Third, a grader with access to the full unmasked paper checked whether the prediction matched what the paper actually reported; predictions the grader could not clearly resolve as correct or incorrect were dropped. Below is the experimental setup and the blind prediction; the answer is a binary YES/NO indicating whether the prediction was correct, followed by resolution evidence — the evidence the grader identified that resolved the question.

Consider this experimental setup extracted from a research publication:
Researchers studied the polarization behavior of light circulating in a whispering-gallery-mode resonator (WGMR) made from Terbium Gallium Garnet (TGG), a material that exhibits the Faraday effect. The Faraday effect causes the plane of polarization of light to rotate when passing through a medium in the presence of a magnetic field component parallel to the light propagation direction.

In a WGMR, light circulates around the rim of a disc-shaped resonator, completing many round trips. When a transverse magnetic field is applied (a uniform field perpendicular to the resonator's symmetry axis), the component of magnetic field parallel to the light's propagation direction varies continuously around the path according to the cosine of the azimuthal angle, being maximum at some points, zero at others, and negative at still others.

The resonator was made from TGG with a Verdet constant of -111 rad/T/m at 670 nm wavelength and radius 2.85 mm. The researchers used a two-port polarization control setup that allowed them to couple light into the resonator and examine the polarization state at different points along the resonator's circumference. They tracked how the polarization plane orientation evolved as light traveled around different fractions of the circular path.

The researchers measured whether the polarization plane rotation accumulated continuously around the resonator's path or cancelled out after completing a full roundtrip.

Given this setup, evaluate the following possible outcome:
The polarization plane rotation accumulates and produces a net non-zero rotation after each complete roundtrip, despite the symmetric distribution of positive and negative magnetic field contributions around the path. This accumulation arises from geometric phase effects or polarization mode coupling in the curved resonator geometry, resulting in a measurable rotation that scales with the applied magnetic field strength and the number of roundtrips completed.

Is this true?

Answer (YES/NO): NO